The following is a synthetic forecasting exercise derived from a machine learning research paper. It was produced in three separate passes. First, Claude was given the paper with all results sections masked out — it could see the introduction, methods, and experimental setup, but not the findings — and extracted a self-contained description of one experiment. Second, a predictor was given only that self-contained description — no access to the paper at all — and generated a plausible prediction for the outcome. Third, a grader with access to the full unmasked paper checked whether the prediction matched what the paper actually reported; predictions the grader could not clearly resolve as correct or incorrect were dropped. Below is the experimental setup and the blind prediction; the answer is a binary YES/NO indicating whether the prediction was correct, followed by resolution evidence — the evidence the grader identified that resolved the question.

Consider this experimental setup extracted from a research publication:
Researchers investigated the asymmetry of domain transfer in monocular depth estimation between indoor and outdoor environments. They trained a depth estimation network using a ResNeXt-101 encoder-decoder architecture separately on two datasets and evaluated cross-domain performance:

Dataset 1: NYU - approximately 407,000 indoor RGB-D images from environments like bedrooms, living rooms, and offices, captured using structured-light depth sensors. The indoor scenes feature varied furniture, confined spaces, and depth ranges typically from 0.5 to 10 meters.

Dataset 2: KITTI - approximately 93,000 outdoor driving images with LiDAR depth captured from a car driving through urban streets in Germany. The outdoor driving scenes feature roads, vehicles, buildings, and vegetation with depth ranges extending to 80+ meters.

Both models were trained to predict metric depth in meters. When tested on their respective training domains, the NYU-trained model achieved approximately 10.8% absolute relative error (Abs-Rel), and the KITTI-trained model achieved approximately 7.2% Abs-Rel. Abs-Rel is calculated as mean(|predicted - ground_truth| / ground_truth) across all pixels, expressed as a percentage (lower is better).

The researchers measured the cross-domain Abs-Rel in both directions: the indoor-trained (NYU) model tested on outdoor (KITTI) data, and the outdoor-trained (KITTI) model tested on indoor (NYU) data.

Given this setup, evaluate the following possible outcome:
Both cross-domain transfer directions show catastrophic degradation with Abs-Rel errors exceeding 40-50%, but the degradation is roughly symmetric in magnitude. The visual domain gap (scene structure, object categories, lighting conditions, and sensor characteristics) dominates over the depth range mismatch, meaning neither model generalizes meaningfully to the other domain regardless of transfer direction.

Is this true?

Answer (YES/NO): NO